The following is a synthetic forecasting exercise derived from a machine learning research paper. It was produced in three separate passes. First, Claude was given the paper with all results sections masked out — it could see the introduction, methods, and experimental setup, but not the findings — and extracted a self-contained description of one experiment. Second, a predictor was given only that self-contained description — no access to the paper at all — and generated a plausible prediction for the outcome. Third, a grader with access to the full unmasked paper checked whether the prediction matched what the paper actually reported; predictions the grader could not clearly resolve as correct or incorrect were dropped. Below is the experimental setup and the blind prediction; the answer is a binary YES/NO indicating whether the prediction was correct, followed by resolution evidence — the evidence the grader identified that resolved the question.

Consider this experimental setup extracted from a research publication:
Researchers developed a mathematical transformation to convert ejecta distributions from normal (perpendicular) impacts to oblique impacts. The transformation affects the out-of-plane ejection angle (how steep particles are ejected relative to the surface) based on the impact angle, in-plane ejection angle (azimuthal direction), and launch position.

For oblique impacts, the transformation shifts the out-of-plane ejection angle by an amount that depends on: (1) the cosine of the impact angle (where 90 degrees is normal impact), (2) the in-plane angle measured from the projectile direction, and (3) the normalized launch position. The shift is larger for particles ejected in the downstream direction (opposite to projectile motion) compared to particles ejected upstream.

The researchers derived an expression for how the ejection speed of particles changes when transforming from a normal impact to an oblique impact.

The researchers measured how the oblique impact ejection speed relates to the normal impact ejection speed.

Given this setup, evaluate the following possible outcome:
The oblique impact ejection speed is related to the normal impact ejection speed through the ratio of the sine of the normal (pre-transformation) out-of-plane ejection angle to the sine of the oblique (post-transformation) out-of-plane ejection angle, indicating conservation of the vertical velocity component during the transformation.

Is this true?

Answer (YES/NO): YES